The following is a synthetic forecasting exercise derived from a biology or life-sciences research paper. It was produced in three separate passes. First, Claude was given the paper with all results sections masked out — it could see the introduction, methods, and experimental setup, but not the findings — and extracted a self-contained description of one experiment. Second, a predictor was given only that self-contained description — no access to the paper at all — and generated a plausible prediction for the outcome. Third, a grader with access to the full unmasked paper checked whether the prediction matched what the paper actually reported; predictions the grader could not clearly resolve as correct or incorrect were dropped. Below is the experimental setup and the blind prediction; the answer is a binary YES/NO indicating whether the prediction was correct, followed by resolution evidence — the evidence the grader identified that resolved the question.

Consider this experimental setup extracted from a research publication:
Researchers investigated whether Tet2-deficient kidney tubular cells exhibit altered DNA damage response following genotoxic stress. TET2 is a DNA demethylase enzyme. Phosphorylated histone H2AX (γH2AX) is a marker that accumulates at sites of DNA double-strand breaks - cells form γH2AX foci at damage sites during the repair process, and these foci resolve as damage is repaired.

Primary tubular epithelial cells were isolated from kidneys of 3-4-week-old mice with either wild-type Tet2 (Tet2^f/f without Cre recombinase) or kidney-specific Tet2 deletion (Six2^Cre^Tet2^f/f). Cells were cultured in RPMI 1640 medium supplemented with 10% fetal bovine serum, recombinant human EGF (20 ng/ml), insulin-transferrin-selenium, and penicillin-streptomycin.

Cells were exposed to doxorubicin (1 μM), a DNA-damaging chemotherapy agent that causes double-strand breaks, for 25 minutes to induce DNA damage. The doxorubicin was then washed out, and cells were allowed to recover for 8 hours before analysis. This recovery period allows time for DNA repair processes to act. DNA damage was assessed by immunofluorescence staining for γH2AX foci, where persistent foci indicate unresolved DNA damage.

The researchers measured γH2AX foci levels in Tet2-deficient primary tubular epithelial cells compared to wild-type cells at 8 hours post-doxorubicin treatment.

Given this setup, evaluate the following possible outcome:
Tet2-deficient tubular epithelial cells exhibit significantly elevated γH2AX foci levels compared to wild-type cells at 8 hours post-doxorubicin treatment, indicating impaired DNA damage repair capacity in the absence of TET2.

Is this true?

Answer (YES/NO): YES